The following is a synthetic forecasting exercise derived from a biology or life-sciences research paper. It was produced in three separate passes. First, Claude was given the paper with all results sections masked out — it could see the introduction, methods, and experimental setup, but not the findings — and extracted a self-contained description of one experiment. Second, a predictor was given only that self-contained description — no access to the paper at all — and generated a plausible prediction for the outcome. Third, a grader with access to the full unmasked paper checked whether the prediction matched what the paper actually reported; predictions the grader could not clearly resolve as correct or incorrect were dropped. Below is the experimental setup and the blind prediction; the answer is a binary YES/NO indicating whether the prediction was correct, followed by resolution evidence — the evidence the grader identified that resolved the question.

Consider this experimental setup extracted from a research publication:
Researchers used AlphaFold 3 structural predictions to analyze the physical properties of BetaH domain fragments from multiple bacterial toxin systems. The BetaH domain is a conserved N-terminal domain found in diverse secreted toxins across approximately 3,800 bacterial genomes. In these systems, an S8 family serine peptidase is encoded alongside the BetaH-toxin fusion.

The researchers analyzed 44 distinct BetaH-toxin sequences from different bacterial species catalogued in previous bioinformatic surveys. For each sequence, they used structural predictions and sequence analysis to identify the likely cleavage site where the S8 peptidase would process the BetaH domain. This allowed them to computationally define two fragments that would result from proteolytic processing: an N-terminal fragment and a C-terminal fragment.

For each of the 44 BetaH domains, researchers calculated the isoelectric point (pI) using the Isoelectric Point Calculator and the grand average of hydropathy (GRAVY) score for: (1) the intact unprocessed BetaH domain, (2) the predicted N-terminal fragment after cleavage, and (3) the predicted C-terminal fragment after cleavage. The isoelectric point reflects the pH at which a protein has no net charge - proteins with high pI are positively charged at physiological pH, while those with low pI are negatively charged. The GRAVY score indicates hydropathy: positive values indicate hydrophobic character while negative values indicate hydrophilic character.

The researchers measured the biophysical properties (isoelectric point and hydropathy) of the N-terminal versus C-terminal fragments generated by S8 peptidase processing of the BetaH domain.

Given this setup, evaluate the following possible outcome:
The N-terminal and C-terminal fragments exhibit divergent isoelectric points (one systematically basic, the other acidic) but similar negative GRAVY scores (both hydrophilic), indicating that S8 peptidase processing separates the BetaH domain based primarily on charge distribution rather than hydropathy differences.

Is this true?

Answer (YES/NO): NO